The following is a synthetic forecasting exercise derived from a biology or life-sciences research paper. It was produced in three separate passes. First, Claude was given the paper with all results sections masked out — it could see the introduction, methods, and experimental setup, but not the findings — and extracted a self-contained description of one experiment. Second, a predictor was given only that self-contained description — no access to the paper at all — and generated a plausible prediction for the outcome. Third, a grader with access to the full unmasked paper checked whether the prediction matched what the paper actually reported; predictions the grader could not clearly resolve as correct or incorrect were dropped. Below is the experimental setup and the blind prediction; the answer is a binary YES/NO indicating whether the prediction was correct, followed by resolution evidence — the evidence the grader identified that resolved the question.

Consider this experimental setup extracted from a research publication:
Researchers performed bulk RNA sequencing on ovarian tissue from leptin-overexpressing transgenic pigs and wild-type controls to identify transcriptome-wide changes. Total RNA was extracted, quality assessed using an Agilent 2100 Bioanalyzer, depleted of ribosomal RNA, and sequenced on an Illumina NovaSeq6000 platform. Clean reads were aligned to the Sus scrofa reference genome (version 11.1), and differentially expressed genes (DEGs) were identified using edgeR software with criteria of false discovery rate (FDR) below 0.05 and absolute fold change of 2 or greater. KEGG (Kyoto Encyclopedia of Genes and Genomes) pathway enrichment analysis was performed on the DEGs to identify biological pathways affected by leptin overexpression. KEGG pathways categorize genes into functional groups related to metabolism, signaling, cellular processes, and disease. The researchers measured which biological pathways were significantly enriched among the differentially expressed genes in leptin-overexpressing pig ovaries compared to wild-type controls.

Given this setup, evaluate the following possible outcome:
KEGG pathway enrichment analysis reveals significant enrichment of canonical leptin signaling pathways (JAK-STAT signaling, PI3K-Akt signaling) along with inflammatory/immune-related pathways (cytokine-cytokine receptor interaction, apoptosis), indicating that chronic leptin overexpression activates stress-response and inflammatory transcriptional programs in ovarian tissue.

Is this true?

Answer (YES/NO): NO